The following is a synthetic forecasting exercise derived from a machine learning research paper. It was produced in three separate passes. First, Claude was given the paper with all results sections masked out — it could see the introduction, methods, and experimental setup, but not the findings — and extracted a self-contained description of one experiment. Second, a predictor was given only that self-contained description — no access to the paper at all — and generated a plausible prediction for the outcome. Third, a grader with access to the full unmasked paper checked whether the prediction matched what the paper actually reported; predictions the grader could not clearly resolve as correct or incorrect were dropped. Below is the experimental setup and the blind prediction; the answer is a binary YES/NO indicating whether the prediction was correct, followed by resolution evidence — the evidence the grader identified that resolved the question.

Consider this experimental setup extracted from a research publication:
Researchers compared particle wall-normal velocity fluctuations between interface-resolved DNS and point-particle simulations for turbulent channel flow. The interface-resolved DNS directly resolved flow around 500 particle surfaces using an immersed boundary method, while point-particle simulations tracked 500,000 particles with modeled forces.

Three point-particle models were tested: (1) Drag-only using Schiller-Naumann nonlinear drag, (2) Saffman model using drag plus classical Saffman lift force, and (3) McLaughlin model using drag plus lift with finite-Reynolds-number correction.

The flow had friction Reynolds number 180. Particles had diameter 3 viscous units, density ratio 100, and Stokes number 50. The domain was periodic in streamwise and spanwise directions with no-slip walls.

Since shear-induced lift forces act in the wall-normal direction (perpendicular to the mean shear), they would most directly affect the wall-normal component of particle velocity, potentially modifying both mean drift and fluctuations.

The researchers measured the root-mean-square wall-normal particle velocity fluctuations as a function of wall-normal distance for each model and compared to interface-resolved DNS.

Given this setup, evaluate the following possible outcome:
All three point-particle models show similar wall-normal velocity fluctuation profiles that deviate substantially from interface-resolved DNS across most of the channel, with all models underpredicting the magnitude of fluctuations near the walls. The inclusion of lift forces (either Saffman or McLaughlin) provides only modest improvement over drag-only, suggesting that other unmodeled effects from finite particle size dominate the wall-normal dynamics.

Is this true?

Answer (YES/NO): NO